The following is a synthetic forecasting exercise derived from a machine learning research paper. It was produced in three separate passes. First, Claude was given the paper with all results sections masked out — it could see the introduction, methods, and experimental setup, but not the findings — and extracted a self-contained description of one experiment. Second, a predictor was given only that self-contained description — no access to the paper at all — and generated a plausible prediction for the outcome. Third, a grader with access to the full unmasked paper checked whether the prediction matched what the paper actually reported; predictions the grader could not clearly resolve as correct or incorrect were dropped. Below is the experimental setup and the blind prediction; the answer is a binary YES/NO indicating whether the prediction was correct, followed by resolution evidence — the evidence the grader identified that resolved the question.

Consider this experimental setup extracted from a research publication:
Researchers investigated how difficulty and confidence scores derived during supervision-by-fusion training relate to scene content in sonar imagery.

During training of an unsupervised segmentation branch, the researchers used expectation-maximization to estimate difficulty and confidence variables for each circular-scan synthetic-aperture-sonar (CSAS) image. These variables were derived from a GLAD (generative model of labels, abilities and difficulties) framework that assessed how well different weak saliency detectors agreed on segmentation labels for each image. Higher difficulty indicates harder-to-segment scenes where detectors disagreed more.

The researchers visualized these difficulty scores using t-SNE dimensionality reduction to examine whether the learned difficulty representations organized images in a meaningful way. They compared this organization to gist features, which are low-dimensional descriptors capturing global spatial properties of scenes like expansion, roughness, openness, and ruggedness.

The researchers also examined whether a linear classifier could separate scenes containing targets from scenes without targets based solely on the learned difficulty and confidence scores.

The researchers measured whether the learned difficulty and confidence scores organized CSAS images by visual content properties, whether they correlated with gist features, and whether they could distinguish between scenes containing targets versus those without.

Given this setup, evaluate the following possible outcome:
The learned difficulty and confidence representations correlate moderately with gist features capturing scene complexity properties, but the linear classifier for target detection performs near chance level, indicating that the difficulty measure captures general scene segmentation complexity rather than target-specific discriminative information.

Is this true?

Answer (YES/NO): NO